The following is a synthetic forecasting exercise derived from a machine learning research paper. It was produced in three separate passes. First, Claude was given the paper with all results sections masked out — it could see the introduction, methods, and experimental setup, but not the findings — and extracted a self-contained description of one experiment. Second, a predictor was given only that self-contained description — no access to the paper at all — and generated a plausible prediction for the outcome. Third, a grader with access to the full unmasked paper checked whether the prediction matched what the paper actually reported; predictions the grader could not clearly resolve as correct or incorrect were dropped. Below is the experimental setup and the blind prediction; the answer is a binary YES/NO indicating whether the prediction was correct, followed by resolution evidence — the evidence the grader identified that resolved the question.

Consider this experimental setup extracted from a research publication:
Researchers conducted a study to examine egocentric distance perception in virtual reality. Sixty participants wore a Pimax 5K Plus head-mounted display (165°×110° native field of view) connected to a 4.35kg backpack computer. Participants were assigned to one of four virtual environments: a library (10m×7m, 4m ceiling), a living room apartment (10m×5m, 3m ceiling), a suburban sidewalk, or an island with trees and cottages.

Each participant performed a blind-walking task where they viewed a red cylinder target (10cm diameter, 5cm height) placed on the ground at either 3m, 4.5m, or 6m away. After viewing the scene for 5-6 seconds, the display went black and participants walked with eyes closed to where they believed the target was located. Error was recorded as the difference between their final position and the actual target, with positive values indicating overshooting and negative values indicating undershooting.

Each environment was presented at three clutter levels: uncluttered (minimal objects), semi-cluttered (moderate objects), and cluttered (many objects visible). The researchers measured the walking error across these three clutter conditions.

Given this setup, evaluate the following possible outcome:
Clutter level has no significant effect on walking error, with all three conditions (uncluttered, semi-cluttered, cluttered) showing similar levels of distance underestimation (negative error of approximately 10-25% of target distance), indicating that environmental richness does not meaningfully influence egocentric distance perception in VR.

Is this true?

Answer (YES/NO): NO